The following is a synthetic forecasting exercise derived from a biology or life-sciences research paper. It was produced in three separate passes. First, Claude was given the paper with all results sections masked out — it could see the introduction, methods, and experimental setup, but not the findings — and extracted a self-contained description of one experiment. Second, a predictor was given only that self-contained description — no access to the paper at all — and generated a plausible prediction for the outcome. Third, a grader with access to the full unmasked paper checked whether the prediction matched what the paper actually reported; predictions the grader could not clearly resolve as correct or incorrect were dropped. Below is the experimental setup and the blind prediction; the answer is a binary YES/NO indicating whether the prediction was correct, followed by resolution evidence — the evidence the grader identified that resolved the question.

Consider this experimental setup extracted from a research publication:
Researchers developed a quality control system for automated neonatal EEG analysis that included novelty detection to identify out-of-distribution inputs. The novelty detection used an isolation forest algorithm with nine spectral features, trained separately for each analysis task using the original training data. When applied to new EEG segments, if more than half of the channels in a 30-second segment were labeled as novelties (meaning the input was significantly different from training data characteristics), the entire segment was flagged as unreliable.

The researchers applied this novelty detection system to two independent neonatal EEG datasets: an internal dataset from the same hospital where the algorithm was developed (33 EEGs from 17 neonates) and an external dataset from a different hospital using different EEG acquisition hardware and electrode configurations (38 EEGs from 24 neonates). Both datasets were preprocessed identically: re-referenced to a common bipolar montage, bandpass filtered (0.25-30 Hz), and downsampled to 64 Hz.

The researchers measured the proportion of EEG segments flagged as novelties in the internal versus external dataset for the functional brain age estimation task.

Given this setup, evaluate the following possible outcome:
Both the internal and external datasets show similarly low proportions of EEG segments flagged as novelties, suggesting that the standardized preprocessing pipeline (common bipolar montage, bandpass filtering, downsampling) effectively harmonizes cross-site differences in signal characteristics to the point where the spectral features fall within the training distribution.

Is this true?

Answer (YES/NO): YES